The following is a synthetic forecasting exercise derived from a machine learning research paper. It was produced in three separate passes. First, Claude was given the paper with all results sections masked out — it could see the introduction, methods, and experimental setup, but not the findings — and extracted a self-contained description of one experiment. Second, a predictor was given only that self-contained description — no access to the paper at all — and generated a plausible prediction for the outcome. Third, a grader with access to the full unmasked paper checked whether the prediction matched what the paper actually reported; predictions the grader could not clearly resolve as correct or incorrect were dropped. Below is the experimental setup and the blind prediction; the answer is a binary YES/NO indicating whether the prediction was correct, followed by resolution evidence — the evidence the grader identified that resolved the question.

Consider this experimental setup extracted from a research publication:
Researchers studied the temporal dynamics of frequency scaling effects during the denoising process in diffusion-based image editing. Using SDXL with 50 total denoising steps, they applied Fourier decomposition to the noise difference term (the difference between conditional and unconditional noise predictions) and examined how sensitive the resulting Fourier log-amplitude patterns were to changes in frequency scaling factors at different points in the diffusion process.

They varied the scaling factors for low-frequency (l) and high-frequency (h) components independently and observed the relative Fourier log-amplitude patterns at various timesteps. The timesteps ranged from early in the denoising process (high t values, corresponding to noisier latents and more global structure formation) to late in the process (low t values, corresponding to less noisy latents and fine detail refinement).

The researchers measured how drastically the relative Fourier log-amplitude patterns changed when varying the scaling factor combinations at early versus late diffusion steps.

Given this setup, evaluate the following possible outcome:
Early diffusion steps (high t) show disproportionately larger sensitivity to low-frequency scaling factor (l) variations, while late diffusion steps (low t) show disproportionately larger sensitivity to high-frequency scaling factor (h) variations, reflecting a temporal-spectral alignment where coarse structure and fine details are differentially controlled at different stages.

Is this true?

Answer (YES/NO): NO